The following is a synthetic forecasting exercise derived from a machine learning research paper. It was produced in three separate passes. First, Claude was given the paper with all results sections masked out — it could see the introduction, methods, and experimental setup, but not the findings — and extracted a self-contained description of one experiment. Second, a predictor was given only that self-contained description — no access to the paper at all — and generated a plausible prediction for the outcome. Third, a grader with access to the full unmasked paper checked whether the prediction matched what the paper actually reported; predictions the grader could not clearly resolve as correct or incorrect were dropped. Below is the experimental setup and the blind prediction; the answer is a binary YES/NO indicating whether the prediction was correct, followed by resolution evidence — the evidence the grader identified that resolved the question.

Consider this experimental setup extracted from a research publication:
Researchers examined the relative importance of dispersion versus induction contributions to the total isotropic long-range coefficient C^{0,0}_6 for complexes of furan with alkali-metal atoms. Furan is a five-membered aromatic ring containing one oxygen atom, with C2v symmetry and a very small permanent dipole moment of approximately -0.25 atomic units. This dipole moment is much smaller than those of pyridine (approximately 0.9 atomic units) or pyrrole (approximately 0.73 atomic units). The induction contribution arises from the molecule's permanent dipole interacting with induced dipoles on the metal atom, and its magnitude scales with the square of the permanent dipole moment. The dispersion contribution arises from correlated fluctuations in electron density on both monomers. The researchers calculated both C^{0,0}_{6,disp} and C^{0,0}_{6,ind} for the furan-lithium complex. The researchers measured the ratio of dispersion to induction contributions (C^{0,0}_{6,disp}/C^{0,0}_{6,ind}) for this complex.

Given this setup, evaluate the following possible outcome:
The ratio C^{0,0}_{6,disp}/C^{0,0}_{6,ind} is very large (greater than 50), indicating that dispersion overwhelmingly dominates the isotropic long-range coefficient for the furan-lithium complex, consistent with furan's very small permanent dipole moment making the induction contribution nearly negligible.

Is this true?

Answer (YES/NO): YES